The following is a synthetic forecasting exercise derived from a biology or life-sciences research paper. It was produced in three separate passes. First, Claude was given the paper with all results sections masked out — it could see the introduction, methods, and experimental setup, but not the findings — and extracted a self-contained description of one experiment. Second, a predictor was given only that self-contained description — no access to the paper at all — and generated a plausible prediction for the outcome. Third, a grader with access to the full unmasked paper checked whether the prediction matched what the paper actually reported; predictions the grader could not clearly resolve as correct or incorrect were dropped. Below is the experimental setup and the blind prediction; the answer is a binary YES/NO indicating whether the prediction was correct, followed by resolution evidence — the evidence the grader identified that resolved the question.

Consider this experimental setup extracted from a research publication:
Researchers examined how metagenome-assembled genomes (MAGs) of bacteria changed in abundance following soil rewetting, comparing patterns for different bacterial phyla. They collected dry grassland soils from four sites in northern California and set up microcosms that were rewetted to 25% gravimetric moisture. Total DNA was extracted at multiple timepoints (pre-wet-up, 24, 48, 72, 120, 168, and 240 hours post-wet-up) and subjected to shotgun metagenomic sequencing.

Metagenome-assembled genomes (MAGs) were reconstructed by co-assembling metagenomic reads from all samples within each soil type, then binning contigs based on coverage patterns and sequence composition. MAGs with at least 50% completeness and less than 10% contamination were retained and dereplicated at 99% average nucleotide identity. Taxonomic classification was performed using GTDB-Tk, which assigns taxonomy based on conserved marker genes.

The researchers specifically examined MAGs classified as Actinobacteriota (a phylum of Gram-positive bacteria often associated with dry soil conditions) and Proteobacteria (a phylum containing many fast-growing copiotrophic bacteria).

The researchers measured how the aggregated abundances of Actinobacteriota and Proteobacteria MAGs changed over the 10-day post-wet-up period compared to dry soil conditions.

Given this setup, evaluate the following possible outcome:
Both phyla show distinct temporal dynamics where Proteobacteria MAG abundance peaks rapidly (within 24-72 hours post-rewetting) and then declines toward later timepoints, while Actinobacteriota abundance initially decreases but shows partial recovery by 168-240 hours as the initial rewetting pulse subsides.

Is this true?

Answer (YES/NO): NO